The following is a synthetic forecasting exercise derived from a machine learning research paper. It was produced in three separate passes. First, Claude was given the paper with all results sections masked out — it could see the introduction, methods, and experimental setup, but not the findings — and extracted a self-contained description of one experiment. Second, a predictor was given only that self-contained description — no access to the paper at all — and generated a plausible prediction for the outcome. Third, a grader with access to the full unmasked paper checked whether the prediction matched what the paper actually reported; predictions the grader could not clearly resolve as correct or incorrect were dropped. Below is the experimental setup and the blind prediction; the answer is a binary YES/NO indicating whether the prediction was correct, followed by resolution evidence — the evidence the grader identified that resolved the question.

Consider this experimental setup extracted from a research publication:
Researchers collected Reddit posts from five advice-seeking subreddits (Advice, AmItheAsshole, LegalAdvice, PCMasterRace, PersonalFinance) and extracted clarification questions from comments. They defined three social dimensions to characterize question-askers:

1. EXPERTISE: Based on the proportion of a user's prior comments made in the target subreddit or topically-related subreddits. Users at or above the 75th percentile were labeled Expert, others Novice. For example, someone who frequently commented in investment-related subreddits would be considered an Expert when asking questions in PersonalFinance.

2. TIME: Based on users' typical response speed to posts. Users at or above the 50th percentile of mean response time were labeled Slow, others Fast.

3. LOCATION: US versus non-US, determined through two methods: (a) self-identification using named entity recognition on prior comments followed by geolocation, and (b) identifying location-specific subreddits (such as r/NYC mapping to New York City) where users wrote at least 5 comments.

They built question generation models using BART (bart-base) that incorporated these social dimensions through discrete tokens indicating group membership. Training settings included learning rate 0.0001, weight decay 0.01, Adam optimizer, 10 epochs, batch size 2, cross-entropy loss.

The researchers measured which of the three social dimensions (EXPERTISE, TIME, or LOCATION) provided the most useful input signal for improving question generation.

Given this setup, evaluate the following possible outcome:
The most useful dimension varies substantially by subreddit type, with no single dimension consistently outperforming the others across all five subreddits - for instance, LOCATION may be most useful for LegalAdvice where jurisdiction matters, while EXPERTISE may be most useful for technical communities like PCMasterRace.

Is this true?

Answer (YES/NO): NO